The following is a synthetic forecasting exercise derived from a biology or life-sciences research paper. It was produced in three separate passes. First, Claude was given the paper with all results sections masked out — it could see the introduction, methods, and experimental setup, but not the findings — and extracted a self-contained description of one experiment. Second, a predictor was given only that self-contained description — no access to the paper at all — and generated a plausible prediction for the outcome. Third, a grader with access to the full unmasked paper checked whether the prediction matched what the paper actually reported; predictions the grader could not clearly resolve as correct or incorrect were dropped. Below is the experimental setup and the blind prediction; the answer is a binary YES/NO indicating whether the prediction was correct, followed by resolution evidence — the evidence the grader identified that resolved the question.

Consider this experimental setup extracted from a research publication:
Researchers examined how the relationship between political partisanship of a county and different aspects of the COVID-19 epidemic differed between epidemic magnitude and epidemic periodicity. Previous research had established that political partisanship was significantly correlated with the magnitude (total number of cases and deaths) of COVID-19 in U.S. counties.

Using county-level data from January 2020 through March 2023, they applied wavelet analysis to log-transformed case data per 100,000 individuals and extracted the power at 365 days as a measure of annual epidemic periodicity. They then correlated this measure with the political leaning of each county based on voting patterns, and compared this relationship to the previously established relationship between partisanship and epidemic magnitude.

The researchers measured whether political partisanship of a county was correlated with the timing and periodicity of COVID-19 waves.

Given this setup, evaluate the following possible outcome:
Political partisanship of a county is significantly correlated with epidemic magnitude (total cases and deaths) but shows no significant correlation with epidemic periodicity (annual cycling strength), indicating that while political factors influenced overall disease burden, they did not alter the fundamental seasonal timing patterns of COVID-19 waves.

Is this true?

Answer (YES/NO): YES